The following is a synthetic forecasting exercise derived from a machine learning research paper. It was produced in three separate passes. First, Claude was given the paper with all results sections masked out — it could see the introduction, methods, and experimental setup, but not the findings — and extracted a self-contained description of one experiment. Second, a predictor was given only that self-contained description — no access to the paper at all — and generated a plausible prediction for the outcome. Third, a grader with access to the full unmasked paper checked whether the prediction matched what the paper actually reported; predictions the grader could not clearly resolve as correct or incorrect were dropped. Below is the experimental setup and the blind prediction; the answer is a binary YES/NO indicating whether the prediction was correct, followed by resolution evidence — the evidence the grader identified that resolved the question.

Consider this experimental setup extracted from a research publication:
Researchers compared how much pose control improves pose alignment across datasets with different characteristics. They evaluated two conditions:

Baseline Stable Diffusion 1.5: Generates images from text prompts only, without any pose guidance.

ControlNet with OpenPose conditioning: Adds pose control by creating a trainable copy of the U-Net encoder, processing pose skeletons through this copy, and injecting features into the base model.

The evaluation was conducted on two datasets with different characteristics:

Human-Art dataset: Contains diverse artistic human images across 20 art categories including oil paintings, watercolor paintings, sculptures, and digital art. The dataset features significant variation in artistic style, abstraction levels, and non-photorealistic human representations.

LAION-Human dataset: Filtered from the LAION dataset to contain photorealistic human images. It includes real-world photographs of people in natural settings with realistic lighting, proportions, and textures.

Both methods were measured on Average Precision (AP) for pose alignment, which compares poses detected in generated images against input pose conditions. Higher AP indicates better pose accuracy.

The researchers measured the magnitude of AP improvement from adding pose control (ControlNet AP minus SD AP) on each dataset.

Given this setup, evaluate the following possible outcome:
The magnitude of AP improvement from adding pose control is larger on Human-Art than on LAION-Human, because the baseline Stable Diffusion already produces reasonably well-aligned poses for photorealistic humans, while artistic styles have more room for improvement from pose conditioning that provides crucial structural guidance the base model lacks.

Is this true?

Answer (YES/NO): NO